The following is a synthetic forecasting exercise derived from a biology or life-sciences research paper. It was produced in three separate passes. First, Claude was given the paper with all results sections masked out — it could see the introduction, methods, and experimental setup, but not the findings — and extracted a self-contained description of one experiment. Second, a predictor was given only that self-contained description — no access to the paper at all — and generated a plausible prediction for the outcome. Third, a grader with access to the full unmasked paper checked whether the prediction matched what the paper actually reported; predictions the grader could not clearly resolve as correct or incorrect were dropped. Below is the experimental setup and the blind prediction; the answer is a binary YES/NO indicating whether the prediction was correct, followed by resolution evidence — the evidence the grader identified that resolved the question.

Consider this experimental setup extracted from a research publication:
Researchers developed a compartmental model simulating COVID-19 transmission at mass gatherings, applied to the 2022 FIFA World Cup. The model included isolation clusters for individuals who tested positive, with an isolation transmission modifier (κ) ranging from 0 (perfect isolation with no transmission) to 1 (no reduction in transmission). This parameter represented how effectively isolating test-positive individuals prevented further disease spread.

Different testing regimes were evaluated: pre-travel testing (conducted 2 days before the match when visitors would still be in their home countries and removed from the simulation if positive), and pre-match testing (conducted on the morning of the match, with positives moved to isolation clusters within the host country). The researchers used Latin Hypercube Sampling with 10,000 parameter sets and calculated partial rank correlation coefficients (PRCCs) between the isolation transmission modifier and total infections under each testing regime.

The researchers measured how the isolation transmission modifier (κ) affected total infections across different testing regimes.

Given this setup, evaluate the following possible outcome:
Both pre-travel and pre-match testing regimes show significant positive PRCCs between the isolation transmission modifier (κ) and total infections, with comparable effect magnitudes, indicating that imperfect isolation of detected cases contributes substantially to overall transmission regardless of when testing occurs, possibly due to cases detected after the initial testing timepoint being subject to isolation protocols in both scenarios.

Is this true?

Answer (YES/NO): NO